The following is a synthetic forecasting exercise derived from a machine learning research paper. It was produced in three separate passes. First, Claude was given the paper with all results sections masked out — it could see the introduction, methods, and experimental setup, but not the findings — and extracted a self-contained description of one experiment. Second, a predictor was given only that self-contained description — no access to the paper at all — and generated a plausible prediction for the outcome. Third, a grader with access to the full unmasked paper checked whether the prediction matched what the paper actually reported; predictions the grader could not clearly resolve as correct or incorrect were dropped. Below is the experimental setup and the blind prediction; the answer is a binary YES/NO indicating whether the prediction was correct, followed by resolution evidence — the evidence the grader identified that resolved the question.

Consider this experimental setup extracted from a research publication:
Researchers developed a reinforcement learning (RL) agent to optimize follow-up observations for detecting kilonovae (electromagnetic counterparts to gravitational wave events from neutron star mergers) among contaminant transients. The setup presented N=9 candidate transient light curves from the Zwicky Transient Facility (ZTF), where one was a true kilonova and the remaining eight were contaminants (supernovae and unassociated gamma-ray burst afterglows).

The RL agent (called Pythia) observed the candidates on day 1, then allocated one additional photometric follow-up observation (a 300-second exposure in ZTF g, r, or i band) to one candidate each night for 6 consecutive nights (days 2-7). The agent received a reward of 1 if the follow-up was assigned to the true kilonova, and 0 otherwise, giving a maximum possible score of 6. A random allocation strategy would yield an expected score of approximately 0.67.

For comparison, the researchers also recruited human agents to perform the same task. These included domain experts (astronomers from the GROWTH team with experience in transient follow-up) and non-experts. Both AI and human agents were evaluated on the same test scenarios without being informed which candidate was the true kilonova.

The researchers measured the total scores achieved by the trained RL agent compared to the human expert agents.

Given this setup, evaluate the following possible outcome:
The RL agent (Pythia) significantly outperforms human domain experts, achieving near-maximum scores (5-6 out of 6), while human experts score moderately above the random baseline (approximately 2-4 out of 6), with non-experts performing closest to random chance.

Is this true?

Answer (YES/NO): NO